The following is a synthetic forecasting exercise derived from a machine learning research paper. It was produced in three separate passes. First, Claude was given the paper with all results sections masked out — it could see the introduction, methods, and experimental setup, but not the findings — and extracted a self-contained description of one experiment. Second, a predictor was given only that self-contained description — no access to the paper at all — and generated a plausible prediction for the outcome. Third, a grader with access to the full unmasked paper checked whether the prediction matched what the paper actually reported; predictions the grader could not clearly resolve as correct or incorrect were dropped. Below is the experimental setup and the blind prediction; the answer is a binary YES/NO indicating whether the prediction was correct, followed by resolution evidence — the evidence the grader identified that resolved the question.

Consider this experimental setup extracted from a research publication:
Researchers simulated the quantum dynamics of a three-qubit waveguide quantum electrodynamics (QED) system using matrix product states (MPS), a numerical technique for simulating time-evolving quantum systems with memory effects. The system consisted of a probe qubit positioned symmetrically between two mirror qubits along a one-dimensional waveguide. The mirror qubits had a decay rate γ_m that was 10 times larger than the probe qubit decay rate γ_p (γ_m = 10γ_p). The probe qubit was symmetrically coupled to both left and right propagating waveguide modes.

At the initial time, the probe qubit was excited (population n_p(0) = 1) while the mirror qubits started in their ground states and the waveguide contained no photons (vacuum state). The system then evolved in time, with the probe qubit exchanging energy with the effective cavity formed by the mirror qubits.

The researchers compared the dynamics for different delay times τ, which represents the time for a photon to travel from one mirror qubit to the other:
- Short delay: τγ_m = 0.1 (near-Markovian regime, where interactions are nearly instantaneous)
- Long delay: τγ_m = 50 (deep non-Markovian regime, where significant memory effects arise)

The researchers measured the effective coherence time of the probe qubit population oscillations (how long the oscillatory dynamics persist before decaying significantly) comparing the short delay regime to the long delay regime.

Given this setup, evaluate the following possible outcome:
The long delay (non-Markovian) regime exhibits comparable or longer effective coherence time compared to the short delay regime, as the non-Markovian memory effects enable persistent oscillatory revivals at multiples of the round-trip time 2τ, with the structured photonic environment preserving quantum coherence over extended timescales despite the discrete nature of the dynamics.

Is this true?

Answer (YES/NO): YES